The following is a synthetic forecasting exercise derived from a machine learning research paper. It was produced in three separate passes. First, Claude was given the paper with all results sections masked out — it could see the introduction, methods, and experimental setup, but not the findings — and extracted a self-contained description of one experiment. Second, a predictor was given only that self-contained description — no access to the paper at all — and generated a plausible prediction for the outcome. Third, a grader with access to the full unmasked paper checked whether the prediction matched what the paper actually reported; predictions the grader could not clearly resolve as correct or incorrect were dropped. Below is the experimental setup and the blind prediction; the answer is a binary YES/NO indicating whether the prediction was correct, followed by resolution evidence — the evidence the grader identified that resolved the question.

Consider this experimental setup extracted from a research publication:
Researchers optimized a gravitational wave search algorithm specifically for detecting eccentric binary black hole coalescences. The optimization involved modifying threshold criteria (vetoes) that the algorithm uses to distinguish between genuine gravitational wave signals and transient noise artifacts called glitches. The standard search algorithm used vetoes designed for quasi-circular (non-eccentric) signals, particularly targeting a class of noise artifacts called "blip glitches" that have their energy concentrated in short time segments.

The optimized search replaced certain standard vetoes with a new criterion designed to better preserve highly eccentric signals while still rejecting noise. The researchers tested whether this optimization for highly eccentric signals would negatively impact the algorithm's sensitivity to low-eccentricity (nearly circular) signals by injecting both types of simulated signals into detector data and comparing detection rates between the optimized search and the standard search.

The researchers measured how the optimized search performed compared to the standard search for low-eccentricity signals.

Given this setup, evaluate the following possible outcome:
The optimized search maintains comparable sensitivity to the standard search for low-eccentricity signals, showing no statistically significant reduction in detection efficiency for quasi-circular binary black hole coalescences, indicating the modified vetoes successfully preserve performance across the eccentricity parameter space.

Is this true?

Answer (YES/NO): YES